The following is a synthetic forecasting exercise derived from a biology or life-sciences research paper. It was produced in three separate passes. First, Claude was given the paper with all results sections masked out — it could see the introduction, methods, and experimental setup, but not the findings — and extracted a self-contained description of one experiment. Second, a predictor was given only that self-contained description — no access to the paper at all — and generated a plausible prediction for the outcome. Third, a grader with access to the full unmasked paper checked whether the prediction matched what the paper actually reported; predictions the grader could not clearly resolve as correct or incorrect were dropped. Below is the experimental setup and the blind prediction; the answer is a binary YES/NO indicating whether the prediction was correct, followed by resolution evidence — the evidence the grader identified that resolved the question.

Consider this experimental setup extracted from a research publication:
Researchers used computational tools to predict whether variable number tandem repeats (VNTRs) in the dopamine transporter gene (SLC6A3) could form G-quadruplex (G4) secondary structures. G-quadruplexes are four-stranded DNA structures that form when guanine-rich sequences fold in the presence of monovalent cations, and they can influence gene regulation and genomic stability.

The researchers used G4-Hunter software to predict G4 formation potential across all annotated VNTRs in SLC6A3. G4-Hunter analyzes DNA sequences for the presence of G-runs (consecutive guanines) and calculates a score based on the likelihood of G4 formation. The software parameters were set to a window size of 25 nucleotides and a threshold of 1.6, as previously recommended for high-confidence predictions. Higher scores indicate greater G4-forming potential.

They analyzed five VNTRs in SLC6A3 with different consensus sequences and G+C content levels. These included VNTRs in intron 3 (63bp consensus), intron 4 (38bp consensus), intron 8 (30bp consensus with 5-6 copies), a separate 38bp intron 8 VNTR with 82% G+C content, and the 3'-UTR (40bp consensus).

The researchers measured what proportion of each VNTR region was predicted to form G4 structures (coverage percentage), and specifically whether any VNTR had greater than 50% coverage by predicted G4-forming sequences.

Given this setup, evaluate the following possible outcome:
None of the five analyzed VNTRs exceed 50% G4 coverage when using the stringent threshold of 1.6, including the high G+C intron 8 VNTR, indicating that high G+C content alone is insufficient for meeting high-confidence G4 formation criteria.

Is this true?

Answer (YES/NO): NO